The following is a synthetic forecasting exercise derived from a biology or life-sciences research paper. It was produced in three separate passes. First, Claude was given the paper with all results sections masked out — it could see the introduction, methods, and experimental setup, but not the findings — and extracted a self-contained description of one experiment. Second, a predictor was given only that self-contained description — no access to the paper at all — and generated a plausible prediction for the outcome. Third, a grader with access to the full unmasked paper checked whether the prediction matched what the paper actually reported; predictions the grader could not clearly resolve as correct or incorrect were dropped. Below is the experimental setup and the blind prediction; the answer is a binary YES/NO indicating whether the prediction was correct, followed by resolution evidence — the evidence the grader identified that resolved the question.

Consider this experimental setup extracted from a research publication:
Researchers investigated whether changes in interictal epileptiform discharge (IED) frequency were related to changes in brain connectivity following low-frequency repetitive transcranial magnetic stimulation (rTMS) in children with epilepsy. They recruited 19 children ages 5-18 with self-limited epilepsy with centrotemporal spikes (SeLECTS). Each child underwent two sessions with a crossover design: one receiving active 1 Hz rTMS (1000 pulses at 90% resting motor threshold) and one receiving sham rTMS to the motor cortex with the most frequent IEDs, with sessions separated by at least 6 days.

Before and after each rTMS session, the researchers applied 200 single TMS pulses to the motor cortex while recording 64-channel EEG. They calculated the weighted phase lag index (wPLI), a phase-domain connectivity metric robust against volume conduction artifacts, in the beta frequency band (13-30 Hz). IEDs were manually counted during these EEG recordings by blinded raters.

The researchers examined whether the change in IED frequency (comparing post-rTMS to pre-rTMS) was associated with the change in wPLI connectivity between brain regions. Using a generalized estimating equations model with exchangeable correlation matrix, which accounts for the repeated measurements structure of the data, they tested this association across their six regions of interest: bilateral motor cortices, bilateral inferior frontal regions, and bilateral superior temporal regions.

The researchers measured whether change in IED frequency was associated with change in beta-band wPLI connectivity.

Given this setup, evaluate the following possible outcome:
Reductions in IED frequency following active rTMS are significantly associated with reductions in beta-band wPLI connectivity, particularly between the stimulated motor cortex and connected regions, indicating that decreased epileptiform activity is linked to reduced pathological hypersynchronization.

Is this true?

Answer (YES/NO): NO